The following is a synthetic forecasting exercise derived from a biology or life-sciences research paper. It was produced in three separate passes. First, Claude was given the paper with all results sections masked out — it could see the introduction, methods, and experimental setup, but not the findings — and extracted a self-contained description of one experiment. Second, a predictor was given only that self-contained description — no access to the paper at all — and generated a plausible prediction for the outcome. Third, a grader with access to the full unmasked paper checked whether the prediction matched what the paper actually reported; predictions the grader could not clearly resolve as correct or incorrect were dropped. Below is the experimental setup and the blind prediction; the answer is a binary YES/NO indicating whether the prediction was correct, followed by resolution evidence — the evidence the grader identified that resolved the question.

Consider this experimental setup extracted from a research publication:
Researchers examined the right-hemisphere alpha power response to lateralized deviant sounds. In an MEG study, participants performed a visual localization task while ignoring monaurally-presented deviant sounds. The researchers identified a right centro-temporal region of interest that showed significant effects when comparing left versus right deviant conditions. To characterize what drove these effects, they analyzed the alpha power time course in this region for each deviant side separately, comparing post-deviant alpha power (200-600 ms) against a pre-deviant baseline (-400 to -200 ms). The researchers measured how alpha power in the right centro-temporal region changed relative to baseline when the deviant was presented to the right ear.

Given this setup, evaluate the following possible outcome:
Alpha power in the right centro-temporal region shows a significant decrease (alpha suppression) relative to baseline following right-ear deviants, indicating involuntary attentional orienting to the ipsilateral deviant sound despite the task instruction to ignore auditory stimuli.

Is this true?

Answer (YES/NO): NO